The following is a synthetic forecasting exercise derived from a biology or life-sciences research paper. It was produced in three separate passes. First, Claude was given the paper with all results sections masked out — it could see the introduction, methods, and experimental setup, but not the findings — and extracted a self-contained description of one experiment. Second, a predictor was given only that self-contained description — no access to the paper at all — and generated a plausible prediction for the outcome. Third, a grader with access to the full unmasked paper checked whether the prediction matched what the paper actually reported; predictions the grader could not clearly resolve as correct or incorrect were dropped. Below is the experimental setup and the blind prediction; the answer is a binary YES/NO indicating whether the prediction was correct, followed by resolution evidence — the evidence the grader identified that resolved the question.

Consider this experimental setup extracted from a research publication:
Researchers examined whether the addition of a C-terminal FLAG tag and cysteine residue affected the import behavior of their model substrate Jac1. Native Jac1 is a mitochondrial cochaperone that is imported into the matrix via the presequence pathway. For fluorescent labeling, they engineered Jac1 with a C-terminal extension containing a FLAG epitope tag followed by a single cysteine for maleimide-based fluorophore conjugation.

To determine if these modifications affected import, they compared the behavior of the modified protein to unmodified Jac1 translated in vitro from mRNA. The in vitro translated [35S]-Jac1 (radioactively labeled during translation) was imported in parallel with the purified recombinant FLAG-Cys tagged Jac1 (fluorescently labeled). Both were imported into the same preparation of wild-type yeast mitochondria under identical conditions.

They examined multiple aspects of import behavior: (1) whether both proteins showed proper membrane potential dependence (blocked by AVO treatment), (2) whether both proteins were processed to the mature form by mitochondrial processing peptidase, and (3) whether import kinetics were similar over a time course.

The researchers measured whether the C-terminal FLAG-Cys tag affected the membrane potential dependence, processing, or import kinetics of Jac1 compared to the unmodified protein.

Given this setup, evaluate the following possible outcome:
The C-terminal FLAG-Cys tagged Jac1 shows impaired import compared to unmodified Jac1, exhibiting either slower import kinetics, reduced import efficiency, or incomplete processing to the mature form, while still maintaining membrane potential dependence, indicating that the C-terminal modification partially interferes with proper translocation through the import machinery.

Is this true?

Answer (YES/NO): YES